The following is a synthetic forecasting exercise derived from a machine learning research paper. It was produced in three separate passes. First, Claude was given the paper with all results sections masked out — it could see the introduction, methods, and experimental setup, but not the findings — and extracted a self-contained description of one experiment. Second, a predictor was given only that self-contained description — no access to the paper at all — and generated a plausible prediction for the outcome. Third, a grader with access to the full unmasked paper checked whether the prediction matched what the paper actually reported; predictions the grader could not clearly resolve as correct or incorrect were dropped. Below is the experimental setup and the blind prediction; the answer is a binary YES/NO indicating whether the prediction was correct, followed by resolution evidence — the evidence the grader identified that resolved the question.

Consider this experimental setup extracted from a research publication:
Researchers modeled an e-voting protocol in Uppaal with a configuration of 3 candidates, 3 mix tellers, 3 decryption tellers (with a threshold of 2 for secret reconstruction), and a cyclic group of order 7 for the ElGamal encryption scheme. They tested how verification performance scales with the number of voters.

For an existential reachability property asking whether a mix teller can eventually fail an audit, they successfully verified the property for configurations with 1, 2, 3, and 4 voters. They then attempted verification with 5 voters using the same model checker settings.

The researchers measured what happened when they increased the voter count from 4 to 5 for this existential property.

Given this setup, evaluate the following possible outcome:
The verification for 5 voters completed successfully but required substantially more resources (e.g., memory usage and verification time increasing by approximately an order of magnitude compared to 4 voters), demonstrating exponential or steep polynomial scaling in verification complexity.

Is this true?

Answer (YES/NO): NO